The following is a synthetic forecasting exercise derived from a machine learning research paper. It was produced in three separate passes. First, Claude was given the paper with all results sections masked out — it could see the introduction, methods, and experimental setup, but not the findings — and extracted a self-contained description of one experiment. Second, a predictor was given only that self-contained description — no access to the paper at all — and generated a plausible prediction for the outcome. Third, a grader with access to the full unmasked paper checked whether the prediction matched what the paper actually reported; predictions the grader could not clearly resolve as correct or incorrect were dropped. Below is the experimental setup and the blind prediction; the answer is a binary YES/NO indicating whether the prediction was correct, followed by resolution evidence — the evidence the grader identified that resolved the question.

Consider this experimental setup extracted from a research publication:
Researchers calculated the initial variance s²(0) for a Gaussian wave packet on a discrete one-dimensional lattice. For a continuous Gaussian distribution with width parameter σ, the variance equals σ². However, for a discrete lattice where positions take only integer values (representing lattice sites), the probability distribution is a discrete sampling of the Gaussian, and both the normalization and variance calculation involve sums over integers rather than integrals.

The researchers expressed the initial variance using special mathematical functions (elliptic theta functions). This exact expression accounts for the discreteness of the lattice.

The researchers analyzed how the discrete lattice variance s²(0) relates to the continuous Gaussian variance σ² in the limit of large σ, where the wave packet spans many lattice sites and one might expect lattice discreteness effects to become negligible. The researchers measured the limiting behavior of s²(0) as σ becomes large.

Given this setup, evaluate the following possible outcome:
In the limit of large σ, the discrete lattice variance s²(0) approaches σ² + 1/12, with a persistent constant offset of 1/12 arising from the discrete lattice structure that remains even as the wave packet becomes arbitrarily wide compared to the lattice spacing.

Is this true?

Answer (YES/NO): NO